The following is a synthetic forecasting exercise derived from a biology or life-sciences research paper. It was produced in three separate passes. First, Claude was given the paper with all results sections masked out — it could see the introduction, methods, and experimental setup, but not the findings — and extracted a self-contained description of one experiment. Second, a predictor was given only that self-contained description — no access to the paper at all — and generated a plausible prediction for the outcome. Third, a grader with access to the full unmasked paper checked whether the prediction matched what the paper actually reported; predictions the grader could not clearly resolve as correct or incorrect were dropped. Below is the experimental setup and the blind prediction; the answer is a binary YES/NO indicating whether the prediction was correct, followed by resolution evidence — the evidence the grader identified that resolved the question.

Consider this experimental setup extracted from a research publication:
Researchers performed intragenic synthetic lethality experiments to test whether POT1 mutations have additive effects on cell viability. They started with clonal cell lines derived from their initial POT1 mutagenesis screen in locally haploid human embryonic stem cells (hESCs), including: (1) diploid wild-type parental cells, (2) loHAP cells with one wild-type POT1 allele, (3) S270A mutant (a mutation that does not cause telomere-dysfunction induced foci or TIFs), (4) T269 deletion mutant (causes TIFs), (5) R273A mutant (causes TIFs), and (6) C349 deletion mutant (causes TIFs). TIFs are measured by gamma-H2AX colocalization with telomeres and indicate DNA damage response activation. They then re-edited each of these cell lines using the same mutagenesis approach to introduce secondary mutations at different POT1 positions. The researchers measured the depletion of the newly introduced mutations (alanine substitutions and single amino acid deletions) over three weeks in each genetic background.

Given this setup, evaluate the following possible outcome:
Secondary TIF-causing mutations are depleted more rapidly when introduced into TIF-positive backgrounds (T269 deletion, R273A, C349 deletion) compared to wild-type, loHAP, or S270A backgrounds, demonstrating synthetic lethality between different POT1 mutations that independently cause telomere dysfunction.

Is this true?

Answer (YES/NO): YES